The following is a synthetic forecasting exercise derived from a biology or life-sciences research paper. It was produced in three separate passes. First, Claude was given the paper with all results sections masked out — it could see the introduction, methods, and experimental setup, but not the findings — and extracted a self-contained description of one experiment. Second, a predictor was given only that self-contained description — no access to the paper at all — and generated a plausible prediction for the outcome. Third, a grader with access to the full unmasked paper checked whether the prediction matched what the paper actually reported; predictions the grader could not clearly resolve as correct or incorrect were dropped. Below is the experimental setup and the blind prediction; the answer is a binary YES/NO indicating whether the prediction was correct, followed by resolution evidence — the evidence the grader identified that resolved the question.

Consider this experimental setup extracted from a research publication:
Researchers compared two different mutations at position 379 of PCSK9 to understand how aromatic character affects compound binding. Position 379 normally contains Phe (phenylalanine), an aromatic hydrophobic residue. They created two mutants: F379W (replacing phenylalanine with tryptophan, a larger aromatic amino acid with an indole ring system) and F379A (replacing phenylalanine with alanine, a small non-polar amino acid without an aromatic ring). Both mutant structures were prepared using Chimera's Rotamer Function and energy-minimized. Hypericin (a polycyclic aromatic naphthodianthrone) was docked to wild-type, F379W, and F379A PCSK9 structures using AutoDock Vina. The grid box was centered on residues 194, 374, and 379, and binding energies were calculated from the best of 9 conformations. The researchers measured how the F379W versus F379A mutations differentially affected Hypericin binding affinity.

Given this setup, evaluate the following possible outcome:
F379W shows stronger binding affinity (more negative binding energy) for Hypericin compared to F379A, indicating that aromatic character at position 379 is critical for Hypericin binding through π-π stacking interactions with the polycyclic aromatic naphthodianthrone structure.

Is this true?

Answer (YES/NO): YES